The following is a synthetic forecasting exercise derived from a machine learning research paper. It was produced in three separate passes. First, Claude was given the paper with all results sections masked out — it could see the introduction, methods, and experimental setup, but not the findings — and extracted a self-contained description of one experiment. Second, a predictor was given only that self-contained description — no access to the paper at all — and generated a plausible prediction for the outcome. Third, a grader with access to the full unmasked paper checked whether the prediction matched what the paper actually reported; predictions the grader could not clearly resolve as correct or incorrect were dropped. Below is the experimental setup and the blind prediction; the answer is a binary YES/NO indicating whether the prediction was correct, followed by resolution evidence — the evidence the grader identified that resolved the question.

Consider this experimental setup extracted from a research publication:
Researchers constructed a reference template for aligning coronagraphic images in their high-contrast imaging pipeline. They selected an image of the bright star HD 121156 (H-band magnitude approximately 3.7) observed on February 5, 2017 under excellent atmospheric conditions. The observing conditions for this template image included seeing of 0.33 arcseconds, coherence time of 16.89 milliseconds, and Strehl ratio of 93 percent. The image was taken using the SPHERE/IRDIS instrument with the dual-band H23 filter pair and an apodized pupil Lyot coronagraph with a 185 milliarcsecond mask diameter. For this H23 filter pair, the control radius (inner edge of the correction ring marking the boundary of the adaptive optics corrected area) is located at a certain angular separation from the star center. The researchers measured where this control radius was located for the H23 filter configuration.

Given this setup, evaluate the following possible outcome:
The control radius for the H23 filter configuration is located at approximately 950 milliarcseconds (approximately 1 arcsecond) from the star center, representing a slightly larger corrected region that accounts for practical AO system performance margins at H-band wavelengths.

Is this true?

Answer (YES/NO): NO